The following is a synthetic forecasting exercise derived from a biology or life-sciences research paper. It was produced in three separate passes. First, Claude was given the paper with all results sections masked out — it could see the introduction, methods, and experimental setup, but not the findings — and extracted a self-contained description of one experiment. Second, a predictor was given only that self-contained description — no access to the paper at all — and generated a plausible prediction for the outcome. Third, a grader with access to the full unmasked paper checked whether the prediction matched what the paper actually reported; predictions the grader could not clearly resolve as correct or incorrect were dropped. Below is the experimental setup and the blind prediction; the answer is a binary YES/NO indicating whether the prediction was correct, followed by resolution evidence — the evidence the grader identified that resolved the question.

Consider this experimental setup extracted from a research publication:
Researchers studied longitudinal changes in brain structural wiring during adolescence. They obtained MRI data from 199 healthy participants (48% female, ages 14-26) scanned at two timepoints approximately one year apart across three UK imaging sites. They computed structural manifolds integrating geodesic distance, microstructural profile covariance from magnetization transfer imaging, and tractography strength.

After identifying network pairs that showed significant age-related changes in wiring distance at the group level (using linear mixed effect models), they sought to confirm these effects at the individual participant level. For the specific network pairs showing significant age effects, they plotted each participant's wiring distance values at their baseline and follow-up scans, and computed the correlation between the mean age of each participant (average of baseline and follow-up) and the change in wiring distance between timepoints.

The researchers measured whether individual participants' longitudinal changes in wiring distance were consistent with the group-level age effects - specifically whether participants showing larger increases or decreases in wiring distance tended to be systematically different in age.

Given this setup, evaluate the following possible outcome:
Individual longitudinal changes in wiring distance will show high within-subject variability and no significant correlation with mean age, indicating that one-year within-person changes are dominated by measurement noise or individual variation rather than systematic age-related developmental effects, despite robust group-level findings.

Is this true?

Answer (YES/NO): NO